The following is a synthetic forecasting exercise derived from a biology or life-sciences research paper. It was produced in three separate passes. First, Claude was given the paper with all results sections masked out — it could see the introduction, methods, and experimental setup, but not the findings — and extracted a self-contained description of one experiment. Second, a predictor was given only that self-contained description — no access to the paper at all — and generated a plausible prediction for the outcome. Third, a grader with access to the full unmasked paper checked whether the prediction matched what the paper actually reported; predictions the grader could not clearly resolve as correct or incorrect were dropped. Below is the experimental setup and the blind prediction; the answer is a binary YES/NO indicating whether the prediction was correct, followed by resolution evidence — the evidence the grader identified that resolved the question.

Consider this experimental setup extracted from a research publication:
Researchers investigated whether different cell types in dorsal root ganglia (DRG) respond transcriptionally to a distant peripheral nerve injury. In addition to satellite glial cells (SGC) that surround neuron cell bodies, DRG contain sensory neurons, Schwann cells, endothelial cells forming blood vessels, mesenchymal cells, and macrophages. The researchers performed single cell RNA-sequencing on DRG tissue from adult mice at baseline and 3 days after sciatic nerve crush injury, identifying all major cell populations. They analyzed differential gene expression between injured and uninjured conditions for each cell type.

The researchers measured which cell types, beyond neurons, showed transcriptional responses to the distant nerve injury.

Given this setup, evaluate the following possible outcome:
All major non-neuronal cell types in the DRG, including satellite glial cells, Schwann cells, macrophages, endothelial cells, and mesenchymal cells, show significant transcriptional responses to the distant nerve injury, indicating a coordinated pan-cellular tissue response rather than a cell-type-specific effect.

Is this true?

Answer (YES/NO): NO